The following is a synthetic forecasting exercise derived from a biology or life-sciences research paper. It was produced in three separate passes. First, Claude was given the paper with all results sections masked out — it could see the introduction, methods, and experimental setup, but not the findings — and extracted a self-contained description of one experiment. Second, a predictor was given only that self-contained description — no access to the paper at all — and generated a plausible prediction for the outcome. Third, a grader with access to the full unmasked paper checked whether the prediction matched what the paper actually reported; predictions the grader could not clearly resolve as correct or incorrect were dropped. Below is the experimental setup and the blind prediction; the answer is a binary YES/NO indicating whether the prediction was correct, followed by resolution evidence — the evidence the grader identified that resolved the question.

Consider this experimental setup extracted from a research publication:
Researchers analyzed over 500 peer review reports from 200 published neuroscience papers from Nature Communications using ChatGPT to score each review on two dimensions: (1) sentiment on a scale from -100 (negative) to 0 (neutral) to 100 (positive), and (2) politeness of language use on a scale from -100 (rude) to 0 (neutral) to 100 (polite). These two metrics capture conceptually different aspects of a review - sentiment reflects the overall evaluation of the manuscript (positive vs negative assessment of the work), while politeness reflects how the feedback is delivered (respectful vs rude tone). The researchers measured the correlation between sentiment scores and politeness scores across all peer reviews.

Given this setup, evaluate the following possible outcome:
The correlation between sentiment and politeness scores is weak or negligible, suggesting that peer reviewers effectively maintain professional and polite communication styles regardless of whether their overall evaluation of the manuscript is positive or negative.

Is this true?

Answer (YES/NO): NO